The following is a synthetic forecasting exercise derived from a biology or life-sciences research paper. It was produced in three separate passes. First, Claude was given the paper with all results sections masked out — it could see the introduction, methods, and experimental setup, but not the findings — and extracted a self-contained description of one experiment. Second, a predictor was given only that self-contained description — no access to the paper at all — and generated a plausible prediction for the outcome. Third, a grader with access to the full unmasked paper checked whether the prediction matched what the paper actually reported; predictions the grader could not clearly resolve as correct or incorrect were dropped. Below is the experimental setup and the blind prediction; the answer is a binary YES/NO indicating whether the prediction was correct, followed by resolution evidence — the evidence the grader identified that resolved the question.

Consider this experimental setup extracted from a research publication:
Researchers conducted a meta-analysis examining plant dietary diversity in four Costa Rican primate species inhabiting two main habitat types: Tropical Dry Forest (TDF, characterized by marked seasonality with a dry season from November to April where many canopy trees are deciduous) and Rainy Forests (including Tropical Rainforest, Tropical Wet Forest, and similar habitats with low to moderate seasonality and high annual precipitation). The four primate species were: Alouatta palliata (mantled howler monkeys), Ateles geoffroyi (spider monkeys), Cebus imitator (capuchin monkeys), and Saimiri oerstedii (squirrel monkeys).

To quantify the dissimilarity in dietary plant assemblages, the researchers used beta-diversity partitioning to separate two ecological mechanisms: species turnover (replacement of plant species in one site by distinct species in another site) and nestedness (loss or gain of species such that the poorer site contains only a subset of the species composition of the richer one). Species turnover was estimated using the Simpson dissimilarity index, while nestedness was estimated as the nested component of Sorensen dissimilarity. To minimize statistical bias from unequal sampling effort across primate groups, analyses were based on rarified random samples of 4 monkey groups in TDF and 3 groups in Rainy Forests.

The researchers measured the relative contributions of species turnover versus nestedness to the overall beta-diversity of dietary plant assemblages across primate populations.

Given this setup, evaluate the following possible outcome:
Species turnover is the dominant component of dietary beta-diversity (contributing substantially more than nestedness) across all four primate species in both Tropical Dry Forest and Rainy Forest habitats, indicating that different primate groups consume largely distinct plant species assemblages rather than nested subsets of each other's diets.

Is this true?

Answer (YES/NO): YES